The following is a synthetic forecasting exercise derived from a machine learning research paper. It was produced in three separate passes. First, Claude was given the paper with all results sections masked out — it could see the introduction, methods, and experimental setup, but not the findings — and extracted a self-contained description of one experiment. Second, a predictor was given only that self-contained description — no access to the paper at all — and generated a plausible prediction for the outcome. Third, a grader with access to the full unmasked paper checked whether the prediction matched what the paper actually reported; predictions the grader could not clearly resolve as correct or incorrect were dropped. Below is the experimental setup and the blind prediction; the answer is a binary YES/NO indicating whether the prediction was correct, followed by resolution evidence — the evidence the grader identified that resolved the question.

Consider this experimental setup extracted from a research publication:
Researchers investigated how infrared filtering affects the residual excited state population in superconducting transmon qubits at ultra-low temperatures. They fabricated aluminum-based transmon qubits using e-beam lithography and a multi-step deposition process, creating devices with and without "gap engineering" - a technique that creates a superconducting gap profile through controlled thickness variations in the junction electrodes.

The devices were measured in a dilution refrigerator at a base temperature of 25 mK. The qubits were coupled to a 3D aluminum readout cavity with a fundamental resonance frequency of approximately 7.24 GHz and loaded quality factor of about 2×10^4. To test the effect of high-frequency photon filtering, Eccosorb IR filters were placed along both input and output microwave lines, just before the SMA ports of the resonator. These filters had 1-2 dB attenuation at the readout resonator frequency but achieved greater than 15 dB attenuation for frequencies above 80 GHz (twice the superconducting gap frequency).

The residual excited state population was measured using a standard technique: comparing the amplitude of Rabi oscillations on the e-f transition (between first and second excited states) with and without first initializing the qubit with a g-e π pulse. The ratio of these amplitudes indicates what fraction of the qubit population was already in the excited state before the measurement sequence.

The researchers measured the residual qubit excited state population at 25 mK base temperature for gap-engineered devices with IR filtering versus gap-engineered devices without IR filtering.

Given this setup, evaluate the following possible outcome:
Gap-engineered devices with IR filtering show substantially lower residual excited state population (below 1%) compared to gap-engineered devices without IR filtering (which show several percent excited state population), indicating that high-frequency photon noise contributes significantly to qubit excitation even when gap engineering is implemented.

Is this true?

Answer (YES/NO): NO